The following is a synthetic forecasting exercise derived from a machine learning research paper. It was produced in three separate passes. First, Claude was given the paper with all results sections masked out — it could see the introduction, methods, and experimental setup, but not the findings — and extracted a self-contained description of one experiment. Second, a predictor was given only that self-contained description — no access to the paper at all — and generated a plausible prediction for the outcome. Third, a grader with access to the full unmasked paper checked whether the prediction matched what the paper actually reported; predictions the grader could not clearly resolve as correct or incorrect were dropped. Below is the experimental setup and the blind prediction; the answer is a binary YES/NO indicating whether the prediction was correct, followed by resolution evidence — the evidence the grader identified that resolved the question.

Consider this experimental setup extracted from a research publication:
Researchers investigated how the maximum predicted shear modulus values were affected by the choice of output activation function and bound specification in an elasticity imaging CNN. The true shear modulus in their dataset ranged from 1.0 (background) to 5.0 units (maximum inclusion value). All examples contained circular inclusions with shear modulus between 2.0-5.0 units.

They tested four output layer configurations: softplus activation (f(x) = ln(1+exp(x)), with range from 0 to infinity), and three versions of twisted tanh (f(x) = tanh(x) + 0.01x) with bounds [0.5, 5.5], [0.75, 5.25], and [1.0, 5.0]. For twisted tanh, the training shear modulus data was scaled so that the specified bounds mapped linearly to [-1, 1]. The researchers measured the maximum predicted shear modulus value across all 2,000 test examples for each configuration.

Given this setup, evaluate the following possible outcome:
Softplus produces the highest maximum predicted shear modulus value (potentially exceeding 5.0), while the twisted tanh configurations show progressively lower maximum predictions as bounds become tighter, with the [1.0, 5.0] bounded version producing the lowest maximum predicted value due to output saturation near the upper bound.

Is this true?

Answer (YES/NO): YES